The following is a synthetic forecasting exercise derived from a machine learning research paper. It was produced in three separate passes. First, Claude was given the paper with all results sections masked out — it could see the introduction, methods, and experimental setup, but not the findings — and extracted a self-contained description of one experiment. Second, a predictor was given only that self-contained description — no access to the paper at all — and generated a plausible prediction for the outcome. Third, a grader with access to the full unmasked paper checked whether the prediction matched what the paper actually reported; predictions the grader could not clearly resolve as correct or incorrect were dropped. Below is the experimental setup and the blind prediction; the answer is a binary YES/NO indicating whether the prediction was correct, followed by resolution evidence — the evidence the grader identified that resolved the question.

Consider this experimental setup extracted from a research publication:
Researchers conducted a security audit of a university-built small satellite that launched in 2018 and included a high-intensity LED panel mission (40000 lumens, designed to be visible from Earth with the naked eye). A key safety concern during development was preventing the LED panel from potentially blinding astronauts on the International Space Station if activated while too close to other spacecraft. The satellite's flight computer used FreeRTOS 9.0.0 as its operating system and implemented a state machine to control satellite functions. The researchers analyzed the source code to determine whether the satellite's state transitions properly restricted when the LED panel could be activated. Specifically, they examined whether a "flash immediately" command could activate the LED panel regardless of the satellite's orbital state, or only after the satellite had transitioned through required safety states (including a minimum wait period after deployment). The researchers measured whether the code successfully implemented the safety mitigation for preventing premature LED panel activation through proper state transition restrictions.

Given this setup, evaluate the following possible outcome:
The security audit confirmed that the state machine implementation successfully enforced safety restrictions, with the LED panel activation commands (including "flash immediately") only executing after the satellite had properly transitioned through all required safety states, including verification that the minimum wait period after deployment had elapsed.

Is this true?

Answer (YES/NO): YES